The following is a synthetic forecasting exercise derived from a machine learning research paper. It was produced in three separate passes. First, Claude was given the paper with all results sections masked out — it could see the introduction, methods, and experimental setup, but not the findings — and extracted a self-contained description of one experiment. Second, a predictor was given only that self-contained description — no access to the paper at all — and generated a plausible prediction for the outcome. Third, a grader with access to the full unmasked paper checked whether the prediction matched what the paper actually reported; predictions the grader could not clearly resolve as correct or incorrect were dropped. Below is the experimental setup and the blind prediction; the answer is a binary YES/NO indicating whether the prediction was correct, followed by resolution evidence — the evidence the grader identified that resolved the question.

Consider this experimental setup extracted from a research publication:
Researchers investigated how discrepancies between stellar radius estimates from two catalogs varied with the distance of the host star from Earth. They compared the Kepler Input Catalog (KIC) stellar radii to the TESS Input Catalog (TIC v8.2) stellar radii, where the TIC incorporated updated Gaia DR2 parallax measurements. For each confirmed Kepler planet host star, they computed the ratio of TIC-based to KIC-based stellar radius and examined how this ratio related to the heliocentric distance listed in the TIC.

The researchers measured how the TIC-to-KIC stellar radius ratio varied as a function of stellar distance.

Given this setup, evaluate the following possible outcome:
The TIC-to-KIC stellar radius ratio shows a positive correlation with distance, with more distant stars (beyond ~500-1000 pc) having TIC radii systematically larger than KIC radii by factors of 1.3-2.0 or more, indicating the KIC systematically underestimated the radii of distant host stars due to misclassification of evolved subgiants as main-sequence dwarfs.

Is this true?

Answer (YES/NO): NO